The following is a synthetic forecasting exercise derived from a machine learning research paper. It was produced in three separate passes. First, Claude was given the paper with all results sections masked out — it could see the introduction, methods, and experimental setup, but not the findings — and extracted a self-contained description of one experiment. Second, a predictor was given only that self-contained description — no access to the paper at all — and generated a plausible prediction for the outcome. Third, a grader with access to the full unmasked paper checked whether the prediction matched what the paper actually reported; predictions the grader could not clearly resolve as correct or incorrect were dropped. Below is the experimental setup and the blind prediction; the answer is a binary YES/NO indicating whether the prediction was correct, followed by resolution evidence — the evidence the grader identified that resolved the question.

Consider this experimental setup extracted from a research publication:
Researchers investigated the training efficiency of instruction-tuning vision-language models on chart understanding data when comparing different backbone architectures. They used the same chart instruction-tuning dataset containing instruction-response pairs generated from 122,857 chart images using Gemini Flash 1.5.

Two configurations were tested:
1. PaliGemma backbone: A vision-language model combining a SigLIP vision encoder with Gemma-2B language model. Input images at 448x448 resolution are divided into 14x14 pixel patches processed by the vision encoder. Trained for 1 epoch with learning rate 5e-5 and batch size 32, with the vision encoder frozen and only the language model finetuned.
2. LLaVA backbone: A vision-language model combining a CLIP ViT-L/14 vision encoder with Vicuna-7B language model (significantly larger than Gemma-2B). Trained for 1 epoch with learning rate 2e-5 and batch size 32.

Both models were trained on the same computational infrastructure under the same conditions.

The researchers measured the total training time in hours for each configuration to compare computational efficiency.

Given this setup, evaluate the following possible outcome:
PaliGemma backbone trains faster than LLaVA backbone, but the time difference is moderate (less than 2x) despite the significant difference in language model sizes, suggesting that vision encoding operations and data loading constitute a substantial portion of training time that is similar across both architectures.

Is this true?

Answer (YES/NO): NO